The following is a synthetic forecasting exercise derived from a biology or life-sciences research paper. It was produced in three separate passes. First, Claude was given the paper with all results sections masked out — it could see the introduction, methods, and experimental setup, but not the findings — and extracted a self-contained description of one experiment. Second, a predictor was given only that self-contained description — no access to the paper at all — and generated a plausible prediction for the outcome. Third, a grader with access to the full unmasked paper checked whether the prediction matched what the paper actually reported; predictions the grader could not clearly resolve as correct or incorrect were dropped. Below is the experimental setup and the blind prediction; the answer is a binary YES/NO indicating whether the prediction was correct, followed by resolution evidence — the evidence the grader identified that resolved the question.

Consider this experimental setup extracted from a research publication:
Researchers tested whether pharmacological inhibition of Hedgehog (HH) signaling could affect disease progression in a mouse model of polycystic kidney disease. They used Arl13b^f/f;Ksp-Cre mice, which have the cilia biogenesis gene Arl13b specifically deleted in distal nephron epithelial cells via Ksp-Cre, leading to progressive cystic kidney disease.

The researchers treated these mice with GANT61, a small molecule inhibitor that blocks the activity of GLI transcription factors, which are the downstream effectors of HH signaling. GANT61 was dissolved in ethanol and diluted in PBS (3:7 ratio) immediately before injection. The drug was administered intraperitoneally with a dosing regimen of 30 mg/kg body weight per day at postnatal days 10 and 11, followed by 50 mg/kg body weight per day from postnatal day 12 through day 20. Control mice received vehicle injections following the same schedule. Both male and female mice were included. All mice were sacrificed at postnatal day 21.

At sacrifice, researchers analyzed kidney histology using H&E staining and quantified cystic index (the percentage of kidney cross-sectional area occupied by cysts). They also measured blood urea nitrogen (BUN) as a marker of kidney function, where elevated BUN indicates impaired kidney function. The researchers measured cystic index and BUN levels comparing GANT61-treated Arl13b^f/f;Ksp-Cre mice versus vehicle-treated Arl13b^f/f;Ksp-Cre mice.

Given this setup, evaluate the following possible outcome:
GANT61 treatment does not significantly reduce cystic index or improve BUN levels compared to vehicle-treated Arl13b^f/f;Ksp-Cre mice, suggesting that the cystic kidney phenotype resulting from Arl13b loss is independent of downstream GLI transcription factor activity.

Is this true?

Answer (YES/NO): NO